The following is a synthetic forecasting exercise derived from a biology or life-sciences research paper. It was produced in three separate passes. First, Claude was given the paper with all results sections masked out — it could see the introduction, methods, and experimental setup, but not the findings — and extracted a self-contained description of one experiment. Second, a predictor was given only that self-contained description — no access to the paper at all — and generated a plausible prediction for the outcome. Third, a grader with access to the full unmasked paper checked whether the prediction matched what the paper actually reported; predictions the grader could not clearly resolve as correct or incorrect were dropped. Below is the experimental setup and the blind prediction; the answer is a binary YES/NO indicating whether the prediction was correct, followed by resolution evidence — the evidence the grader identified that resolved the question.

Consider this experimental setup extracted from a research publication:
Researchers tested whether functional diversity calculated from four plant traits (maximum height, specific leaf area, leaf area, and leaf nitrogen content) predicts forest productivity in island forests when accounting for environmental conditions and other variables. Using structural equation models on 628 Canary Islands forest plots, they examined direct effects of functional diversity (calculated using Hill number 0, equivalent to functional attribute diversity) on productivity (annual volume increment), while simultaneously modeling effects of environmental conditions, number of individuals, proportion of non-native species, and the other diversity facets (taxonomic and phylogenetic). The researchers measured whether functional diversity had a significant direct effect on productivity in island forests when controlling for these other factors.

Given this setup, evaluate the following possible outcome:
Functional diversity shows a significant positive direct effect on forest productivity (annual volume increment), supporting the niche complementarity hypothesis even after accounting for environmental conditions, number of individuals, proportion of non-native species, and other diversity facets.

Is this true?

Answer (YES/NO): NO